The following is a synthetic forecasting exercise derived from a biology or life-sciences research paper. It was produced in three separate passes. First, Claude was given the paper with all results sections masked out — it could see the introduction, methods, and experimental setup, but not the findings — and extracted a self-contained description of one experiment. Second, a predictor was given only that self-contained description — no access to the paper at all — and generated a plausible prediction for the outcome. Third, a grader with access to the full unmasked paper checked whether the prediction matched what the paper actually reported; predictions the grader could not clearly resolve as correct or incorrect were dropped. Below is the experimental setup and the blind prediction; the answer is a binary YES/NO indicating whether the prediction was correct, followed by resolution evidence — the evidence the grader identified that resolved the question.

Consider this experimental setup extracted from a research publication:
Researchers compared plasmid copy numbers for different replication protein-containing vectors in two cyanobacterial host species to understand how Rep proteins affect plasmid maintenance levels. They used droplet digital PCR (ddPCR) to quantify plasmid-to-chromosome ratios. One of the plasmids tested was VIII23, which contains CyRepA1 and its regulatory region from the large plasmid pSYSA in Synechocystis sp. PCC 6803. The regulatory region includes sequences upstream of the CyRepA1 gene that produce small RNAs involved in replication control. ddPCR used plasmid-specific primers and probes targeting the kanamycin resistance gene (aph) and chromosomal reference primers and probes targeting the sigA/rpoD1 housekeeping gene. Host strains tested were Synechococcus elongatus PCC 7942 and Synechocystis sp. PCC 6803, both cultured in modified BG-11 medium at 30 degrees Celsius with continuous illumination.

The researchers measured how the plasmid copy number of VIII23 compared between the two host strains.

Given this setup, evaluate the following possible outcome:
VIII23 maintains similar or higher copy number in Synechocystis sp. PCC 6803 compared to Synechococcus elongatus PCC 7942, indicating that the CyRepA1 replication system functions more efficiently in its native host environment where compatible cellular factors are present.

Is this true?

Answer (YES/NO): NO